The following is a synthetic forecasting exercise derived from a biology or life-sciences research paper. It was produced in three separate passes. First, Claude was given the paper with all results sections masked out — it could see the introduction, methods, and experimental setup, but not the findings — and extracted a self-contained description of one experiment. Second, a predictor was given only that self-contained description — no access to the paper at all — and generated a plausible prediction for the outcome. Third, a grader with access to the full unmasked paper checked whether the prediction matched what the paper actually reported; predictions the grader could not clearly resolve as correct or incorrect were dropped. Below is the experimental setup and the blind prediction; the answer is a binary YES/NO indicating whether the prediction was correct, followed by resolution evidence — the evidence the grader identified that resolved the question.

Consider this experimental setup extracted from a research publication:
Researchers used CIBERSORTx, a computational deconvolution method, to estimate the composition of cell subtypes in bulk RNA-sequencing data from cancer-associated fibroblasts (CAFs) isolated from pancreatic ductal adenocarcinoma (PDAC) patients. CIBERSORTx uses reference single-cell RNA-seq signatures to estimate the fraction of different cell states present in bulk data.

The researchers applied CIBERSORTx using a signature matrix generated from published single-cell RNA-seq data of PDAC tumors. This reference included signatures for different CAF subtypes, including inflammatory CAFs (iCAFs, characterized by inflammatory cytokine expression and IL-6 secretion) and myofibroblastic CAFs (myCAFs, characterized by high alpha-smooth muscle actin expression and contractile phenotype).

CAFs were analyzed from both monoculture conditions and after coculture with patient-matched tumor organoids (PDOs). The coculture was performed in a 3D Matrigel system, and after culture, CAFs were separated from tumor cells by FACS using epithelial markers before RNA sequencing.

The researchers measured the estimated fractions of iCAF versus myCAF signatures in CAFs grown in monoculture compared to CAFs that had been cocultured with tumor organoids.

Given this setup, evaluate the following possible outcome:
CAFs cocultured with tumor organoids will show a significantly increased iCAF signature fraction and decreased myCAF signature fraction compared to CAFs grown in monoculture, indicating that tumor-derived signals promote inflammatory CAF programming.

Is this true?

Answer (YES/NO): NO